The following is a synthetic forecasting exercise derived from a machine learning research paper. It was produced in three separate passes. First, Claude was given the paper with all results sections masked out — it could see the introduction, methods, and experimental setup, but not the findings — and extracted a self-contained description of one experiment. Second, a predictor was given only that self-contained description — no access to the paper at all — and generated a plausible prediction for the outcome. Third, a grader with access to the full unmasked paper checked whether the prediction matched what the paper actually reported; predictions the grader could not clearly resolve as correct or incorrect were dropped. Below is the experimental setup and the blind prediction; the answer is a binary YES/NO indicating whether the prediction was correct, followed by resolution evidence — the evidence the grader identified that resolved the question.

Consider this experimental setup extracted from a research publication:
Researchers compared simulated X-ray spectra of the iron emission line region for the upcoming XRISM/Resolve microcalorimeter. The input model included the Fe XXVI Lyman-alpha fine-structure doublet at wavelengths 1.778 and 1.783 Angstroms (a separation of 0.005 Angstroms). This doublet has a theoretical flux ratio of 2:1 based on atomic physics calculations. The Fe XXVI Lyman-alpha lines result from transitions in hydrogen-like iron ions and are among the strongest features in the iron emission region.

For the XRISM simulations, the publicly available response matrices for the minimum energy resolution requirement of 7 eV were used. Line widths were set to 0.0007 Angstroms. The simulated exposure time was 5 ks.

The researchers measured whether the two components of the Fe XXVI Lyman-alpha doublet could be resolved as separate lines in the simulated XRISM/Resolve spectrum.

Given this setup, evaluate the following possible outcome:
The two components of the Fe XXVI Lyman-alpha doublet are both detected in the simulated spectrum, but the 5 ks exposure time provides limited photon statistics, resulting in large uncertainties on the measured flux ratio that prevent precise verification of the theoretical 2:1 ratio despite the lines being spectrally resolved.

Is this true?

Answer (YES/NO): NO